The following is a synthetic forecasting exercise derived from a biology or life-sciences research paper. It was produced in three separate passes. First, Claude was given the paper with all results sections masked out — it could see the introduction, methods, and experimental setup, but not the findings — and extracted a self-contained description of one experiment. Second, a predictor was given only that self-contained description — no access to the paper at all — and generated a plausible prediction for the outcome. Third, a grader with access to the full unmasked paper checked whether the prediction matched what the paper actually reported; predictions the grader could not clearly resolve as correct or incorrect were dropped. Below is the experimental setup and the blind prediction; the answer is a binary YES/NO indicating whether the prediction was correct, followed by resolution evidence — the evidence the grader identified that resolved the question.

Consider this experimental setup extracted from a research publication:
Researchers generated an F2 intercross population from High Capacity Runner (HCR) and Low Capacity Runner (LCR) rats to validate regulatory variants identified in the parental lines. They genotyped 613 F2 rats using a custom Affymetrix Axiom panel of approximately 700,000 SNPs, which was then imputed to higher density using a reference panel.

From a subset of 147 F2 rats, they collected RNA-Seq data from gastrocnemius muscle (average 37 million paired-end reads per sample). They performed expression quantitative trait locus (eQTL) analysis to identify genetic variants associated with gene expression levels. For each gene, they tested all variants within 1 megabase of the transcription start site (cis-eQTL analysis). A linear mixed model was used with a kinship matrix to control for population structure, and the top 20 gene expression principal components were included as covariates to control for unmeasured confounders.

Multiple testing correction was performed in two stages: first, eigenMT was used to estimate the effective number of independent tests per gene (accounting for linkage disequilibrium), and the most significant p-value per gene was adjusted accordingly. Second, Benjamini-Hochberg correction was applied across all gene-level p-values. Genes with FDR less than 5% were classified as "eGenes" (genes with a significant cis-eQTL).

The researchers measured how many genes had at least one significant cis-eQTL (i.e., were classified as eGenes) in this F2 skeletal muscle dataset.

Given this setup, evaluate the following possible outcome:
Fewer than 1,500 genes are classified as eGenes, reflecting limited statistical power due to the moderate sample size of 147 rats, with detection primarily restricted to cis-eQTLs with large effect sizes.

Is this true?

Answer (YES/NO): NO